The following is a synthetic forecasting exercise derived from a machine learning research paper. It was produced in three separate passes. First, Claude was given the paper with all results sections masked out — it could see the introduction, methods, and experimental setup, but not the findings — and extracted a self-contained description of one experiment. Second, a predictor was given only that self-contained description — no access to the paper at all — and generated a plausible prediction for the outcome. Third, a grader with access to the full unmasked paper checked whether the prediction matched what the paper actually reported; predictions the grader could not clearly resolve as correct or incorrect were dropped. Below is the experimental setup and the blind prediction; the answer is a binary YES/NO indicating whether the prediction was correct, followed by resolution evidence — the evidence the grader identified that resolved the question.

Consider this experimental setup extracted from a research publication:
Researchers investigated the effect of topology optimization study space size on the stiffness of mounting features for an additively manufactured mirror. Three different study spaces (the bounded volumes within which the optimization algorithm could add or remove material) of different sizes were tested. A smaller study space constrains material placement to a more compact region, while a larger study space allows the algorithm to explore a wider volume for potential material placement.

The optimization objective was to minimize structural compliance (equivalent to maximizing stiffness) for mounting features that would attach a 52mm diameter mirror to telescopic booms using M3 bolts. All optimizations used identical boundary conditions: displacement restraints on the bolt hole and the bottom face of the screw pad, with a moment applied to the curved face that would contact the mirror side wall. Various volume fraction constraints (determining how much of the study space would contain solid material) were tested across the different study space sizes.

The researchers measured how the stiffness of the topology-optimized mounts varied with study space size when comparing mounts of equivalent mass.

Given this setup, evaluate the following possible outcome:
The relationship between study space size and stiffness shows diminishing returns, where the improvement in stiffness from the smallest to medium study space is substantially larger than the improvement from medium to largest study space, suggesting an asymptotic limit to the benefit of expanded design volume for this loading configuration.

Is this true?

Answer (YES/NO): NO